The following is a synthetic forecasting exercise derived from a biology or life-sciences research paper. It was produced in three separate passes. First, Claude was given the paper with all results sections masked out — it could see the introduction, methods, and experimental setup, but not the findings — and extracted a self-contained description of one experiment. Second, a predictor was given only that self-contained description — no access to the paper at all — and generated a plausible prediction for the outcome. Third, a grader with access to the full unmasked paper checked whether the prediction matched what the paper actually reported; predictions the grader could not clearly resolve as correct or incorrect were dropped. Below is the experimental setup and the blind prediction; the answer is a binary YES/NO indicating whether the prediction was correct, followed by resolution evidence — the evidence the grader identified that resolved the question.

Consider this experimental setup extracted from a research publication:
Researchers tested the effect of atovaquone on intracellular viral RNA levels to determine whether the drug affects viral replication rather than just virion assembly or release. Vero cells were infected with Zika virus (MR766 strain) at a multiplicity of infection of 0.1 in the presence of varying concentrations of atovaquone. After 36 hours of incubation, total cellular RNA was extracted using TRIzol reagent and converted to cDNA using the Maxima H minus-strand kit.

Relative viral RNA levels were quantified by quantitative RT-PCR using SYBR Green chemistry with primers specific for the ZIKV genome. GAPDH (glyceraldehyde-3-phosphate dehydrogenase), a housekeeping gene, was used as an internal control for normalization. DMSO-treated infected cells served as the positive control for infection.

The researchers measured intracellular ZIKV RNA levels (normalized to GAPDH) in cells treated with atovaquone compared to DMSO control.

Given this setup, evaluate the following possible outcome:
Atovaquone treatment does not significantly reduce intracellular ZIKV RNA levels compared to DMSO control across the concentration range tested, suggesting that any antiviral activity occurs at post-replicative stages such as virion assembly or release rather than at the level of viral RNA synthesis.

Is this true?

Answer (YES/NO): NO